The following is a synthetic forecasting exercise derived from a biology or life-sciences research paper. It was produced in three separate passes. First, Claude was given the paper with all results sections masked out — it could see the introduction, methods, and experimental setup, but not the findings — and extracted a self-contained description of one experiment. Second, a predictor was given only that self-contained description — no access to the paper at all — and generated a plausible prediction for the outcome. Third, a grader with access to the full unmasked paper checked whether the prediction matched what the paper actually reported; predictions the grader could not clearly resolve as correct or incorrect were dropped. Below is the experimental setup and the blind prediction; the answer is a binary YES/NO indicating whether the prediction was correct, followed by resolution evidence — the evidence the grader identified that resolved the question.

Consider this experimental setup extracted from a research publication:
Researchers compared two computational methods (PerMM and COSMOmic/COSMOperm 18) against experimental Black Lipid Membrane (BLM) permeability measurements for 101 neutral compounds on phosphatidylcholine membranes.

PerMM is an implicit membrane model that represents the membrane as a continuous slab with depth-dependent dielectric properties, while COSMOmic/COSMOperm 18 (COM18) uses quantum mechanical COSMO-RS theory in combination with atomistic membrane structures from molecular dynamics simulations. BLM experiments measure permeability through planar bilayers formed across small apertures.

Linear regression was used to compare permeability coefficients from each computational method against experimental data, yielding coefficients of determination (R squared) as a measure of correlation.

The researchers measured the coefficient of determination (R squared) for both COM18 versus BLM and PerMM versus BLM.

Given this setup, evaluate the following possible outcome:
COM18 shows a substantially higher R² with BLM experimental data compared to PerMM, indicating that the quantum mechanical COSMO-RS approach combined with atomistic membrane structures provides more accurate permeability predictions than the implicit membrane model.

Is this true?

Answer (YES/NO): NO